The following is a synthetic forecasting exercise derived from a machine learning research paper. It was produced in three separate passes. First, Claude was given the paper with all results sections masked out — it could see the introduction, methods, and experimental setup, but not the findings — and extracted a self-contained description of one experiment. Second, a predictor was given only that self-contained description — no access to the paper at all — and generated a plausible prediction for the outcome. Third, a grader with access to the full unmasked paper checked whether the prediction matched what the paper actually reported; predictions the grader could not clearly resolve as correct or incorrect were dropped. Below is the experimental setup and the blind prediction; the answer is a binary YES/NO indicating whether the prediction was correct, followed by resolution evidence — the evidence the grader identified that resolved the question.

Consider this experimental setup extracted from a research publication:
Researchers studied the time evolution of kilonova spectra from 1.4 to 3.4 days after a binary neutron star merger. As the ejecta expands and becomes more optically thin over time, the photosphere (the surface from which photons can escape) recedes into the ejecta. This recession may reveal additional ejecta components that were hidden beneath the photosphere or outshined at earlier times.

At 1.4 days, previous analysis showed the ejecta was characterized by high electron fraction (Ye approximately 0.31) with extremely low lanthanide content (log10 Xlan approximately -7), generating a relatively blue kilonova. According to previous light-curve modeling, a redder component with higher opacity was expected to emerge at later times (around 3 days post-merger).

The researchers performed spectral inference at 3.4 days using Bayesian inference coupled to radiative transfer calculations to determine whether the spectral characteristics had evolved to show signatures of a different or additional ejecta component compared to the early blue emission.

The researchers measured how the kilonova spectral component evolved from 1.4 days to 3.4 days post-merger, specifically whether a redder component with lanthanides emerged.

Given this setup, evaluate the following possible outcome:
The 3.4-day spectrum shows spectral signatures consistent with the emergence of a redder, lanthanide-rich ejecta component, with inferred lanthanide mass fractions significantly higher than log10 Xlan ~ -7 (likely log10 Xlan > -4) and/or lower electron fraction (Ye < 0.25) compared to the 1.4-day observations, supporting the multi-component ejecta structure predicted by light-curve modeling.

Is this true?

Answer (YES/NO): YES